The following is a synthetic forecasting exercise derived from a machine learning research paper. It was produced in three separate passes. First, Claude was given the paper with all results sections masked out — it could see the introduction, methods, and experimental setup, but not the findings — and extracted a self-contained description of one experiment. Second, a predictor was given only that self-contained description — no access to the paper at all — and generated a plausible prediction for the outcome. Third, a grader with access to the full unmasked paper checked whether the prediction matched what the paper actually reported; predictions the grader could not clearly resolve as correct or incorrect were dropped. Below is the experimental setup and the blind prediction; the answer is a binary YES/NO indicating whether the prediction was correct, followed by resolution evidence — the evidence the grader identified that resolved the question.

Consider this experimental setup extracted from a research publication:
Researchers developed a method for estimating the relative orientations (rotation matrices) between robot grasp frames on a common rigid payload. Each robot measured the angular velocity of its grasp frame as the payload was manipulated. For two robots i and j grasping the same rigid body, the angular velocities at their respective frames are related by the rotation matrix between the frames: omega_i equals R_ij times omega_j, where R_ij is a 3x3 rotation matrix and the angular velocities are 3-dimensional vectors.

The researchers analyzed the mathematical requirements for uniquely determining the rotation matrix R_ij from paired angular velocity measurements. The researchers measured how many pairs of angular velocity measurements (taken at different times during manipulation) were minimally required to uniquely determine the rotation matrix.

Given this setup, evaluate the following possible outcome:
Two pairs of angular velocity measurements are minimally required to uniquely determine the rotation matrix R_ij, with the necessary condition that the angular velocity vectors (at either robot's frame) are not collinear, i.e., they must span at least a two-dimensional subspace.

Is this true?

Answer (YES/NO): NO